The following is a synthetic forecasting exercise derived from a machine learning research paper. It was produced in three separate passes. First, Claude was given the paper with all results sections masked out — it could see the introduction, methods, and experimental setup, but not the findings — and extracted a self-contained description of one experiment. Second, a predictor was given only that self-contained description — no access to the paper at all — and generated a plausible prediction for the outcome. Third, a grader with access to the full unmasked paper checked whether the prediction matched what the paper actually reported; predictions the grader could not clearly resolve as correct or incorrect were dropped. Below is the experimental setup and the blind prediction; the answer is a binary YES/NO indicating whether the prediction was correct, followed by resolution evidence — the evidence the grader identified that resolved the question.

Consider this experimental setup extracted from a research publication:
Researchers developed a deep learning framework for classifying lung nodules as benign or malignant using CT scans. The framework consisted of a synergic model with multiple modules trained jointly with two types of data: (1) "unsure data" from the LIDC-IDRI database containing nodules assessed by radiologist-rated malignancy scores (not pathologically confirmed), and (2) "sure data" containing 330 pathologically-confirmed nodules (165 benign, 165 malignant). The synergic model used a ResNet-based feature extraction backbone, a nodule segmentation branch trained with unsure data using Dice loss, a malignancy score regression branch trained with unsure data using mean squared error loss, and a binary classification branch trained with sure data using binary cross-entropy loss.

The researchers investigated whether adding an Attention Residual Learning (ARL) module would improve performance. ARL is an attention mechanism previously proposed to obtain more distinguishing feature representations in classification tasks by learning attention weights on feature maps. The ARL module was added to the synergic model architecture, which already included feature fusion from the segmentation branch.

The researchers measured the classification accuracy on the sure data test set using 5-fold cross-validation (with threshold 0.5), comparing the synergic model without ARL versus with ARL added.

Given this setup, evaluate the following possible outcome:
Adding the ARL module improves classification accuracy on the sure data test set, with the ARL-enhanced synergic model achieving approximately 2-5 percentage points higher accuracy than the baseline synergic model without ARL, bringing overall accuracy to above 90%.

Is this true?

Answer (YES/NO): NO